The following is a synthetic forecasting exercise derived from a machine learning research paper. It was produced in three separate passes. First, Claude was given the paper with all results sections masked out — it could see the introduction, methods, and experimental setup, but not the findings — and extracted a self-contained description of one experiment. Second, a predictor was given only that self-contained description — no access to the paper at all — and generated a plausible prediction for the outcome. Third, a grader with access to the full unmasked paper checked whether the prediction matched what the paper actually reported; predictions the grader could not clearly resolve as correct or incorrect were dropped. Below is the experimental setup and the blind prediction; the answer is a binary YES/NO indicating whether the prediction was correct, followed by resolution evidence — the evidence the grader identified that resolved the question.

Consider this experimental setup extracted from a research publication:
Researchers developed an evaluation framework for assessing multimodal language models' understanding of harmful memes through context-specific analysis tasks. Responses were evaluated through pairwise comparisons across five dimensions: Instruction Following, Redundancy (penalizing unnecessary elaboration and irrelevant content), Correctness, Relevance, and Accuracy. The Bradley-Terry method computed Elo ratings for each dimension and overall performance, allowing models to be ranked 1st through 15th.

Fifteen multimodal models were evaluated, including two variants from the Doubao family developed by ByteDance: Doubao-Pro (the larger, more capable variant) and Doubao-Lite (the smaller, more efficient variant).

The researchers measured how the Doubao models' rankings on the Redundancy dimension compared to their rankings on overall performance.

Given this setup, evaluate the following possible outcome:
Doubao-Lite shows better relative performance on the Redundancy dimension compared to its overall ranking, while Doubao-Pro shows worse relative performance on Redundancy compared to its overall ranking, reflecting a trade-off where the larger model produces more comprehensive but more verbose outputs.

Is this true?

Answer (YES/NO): NO